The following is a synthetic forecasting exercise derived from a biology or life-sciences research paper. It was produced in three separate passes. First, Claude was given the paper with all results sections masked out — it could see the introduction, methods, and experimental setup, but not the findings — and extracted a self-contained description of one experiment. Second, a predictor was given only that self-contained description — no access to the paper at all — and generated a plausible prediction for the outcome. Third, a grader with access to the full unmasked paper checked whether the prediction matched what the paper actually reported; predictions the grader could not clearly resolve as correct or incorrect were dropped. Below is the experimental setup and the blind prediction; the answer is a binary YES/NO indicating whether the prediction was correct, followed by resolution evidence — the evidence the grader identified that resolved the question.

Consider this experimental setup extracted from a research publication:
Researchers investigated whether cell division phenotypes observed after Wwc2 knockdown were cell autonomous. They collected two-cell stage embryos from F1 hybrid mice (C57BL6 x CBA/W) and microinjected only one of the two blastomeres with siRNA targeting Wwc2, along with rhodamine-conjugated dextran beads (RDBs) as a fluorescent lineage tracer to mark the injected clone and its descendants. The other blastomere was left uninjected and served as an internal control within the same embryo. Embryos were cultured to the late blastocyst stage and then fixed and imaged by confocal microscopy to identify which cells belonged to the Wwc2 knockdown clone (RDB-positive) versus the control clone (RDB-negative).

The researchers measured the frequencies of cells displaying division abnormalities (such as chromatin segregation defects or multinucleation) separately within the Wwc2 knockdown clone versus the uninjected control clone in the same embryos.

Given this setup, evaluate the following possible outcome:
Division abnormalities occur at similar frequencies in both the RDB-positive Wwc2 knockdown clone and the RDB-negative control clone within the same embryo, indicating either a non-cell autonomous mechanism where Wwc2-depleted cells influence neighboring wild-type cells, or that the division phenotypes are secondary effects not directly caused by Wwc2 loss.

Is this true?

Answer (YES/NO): NO